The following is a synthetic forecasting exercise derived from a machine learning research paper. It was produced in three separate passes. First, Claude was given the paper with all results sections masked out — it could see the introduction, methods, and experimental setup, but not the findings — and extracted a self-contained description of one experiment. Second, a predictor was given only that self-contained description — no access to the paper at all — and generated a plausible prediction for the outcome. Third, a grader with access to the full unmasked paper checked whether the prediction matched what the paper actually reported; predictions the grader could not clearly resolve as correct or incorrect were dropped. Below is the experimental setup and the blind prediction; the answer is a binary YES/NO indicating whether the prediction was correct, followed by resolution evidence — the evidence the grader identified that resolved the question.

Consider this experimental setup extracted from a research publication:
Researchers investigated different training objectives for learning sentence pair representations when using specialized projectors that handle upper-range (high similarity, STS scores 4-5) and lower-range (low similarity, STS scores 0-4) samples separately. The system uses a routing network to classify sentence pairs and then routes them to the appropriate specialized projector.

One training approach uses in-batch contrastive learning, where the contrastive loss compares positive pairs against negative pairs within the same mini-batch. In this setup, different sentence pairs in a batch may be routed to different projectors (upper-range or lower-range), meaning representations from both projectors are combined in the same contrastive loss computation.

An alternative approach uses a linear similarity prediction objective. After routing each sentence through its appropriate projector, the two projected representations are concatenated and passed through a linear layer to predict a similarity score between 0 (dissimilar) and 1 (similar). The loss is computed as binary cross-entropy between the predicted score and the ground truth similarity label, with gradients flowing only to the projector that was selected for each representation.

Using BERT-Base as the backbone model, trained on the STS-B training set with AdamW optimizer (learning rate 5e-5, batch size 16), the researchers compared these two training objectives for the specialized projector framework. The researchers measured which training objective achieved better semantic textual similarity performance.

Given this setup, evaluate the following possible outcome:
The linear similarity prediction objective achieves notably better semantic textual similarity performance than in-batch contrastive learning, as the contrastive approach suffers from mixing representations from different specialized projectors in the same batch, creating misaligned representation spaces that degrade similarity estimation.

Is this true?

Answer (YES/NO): YES